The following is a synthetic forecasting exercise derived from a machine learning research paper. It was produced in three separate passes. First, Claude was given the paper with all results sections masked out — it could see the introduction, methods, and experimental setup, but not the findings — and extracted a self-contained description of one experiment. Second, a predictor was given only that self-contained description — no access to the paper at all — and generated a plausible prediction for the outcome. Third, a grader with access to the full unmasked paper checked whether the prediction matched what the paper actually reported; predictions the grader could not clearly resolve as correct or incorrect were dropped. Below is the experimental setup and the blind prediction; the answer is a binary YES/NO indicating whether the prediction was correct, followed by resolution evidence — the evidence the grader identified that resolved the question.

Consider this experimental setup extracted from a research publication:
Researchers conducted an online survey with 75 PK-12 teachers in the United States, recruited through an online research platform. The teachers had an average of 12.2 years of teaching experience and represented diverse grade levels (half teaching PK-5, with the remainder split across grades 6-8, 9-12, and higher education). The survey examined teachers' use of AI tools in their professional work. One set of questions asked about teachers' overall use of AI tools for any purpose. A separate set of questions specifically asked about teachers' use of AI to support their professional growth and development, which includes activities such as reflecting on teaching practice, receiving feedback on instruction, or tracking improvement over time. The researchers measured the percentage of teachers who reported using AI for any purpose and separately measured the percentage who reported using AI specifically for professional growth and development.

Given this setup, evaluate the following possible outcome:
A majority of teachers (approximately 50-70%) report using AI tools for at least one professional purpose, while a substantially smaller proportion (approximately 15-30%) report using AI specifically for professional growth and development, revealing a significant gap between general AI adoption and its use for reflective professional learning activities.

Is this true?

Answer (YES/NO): NO